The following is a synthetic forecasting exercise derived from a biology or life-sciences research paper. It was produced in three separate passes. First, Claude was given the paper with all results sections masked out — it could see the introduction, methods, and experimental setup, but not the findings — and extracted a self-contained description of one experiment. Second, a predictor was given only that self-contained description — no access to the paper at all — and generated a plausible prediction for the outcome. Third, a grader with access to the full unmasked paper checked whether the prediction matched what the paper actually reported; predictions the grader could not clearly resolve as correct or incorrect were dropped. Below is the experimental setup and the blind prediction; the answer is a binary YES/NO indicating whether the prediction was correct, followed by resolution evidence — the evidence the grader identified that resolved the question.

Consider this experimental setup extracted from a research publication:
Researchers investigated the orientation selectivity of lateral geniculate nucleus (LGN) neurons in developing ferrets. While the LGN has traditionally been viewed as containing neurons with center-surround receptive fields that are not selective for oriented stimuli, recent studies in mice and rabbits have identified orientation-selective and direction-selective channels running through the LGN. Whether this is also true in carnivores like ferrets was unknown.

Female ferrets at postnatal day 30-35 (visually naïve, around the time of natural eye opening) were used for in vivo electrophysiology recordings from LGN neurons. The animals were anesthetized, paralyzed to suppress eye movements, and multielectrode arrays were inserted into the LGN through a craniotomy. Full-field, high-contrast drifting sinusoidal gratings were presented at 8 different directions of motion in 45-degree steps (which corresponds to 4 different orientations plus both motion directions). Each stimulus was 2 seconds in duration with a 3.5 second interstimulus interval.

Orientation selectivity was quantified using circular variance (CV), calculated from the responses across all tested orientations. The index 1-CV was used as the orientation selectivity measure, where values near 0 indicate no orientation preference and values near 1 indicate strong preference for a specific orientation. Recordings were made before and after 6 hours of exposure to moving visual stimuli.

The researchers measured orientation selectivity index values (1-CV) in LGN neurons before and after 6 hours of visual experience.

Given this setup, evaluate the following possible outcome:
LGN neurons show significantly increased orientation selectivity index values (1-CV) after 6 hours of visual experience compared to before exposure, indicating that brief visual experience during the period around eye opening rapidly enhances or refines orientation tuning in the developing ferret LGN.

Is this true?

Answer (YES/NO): NO